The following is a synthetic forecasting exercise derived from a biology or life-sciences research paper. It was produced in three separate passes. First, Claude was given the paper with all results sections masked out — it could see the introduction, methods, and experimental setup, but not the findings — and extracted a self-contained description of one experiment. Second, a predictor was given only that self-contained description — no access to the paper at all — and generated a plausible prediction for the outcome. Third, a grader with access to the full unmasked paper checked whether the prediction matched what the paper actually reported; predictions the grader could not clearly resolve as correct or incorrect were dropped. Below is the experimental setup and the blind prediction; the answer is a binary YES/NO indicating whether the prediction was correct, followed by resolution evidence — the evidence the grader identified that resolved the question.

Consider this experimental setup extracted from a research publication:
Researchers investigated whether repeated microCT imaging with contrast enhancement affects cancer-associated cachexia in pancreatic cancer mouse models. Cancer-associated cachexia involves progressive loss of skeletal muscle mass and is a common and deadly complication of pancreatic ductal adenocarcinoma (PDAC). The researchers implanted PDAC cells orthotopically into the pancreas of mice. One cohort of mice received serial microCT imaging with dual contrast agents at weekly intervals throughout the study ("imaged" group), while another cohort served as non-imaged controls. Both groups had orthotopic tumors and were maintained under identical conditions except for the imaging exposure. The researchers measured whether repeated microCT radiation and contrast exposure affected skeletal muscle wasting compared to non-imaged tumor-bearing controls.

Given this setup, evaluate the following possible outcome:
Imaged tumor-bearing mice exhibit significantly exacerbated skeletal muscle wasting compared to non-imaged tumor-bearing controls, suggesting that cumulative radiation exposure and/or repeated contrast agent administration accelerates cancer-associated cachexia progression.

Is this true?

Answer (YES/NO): NO